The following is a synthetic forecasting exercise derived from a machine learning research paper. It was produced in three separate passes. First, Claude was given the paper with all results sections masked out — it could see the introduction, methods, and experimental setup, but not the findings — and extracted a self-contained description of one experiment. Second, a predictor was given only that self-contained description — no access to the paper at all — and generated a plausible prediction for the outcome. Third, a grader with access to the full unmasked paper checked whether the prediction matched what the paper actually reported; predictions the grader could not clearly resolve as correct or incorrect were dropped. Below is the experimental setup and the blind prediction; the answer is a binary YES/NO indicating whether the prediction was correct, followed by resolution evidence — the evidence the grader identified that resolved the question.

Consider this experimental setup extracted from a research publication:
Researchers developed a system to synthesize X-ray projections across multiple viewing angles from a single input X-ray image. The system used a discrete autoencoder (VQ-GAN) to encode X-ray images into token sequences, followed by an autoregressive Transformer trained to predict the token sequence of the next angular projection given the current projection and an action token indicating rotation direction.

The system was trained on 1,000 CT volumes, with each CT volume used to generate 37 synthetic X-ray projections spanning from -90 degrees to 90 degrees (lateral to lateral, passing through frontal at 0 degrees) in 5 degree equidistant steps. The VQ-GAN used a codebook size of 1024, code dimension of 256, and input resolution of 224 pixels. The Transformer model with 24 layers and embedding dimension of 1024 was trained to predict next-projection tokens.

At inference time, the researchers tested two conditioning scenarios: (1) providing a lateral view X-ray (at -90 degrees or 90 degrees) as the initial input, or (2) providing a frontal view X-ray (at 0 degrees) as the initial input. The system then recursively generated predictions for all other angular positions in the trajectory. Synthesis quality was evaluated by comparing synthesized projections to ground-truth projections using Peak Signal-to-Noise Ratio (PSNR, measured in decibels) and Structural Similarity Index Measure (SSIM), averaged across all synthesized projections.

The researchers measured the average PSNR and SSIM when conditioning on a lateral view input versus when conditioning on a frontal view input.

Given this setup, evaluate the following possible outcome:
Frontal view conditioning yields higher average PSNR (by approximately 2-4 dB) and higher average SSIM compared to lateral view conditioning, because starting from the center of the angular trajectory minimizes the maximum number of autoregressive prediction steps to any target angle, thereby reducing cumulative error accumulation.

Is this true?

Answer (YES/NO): NO